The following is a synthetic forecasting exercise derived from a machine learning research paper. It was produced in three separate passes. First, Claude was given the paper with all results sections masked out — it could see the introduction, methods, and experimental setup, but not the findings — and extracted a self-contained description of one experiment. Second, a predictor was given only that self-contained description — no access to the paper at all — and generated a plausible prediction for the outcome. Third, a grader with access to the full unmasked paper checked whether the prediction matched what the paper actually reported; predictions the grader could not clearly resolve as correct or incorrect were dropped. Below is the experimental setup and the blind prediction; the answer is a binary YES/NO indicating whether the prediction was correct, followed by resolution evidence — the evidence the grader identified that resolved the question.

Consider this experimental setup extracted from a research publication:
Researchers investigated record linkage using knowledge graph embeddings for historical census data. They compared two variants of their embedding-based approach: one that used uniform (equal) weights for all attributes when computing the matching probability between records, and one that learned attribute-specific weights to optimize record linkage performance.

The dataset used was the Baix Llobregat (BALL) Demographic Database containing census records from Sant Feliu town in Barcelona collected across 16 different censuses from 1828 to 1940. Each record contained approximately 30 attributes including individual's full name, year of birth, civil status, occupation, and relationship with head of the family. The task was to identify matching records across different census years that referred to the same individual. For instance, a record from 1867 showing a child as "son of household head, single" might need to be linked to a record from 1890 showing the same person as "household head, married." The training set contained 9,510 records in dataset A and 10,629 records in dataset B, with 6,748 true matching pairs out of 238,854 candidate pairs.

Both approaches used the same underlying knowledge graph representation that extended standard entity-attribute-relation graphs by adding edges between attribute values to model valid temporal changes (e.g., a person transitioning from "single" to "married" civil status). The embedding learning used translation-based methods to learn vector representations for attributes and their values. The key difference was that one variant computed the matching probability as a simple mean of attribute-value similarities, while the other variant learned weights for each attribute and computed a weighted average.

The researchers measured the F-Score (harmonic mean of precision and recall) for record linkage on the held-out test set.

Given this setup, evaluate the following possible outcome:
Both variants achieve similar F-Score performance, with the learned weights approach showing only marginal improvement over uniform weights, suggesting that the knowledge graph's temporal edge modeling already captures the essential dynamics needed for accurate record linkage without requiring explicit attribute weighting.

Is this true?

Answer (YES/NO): NO